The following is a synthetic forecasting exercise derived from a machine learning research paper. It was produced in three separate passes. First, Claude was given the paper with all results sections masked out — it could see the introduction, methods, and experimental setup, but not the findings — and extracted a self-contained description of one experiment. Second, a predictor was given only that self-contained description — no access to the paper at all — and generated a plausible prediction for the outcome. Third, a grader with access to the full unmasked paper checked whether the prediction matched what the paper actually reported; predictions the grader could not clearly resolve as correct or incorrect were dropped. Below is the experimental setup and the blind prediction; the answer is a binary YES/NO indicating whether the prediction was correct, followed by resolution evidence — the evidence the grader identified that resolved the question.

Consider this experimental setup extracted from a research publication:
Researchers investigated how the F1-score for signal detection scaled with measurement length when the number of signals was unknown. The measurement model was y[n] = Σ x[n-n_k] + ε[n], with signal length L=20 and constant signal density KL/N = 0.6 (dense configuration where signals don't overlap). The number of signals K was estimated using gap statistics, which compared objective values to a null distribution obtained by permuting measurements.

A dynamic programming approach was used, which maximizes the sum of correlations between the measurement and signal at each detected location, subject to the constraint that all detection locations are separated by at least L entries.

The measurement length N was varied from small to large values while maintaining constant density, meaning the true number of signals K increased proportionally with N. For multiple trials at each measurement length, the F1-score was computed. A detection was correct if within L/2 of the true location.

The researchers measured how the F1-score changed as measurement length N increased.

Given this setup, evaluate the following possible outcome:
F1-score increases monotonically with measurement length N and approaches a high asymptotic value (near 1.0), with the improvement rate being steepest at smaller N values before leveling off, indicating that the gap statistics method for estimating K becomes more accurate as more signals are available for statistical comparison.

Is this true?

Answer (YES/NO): NO